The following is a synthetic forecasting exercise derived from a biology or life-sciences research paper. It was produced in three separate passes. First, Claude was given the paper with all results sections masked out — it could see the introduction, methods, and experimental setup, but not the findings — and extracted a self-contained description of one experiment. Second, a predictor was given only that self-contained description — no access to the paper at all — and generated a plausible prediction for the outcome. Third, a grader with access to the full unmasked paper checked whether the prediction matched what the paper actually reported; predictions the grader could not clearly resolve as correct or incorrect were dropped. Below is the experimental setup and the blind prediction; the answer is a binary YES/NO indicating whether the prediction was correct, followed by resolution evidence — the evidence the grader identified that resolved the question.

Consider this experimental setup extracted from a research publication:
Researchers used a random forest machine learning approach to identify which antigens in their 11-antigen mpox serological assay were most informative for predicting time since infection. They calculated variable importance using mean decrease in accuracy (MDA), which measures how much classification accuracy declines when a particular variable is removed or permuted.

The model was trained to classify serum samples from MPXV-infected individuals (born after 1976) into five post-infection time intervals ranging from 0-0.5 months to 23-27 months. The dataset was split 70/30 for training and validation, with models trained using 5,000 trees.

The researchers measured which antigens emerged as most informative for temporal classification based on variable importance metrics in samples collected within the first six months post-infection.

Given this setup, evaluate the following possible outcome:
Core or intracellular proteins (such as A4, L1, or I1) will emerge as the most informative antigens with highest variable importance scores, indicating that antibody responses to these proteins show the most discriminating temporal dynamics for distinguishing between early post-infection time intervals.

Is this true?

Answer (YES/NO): NO